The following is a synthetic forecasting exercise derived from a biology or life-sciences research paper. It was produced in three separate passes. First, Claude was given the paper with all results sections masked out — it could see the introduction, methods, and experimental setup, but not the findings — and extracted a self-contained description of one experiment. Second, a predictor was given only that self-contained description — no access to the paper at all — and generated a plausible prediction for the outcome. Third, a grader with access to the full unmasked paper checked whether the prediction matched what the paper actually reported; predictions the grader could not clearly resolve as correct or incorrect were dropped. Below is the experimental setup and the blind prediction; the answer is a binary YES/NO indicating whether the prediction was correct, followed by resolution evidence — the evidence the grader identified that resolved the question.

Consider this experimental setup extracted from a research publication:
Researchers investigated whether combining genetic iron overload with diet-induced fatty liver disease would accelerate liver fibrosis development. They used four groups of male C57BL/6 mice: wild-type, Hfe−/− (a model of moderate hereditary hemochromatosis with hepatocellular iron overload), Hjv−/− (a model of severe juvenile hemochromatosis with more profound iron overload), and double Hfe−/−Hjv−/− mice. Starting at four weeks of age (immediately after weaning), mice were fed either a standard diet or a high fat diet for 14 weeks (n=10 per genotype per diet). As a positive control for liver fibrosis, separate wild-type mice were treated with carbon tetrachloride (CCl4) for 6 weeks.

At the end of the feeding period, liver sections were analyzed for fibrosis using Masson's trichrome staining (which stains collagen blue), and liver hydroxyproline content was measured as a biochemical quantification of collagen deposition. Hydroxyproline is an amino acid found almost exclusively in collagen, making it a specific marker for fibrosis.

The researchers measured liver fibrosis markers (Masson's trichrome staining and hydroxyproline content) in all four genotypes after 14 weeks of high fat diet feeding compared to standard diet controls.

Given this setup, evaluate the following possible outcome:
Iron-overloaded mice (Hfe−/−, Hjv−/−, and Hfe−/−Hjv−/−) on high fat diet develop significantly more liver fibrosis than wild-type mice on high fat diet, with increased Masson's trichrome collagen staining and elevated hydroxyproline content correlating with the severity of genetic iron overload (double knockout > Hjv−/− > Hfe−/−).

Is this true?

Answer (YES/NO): NO